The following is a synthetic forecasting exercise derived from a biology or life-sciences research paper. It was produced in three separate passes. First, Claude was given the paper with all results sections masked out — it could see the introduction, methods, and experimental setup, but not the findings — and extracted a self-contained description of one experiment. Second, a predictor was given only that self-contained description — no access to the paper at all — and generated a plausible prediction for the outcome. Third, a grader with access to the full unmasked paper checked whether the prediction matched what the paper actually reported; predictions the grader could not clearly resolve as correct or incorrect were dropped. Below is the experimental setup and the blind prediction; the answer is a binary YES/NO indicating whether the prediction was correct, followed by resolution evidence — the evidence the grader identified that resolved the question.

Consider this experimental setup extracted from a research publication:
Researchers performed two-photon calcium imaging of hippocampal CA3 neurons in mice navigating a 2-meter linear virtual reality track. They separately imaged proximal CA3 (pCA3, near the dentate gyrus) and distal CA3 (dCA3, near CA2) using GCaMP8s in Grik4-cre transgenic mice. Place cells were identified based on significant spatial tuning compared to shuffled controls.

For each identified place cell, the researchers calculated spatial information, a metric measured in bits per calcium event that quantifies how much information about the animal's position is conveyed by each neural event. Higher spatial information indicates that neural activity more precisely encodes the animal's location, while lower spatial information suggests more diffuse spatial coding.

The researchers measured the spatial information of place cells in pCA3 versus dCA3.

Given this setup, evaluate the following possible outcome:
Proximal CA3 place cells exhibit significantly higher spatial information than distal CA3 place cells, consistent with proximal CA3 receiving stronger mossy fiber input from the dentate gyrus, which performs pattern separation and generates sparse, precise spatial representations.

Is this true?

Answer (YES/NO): YES